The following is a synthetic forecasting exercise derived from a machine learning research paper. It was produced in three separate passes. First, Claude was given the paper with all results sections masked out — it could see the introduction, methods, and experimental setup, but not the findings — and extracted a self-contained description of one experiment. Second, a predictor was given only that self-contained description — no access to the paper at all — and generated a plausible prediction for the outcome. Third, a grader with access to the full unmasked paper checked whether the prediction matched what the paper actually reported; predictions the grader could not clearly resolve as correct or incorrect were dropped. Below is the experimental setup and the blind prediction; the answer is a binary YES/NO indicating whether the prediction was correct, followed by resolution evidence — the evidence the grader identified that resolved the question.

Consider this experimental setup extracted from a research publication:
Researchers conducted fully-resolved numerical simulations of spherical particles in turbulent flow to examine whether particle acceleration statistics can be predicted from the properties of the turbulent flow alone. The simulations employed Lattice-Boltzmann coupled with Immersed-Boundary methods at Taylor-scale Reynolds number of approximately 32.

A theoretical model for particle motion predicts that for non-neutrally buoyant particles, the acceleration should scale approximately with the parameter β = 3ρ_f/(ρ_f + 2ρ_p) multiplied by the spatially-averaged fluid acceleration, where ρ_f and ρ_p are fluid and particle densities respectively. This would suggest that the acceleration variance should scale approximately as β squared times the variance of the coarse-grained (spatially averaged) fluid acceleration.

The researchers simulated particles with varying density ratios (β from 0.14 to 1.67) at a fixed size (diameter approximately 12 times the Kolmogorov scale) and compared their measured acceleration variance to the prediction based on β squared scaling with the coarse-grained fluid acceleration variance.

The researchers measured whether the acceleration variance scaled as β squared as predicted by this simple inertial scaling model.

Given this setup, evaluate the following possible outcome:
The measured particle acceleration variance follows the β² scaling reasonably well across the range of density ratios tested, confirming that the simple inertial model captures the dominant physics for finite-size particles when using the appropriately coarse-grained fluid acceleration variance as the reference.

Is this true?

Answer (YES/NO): NO